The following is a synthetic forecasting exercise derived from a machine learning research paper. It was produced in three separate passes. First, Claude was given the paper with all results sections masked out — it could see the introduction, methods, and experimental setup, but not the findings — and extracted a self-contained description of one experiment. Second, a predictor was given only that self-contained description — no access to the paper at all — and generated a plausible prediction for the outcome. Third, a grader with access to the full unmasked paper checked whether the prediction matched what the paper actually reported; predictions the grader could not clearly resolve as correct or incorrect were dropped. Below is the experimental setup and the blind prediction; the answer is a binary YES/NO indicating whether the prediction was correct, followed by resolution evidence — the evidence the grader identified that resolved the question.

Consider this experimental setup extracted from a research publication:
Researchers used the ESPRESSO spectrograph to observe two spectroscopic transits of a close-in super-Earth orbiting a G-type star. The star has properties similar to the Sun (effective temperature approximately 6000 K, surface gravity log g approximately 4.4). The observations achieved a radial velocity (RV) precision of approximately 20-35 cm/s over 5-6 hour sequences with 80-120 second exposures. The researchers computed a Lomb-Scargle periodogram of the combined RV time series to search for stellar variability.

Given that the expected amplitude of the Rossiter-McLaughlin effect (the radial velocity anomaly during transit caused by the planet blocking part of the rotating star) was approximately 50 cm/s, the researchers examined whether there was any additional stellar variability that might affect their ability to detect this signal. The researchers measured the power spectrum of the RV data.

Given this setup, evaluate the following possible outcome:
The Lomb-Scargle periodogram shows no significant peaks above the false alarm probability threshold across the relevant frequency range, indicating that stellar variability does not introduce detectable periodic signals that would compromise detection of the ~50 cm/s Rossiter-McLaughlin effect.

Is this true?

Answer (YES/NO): NO